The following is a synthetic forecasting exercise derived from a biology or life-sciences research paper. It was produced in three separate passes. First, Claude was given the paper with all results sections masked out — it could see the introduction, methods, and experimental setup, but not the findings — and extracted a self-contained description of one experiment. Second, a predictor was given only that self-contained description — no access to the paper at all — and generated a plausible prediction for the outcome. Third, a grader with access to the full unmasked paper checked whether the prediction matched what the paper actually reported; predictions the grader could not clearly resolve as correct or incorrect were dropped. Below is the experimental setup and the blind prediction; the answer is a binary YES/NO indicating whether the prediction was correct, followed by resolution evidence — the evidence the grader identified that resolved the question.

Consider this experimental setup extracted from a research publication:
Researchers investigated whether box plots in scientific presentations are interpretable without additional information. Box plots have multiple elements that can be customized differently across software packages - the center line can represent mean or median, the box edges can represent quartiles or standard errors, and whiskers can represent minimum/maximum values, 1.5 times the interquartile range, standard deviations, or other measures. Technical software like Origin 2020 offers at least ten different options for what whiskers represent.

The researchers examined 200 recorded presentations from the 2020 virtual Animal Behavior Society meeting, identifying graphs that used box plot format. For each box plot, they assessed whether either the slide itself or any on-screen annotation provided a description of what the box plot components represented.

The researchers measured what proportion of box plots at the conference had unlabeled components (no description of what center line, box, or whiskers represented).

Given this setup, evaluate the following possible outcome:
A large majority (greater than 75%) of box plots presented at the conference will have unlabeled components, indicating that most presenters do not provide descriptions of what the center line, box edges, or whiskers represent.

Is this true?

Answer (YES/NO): YES